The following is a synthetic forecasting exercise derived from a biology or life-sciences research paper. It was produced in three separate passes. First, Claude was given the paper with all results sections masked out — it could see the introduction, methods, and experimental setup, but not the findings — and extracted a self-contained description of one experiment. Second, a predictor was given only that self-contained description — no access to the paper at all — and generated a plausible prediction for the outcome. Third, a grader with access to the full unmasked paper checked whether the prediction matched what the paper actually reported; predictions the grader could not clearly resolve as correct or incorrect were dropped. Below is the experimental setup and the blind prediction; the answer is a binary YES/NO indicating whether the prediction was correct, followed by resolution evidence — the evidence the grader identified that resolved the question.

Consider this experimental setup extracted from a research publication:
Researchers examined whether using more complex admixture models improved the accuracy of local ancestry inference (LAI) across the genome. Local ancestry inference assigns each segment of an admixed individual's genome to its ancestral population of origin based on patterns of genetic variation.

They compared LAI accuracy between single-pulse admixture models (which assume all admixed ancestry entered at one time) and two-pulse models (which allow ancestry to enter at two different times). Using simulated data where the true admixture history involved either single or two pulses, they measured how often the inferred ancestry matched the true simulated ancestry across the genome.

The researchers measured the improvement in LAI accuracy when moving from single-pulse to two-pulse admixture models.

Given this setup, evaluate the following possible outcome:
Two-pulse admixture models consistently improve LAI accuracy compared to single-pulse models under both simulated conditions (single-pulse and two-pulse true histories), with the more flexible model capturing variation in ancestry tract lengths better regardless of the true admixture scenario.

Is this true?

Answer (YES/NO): NO